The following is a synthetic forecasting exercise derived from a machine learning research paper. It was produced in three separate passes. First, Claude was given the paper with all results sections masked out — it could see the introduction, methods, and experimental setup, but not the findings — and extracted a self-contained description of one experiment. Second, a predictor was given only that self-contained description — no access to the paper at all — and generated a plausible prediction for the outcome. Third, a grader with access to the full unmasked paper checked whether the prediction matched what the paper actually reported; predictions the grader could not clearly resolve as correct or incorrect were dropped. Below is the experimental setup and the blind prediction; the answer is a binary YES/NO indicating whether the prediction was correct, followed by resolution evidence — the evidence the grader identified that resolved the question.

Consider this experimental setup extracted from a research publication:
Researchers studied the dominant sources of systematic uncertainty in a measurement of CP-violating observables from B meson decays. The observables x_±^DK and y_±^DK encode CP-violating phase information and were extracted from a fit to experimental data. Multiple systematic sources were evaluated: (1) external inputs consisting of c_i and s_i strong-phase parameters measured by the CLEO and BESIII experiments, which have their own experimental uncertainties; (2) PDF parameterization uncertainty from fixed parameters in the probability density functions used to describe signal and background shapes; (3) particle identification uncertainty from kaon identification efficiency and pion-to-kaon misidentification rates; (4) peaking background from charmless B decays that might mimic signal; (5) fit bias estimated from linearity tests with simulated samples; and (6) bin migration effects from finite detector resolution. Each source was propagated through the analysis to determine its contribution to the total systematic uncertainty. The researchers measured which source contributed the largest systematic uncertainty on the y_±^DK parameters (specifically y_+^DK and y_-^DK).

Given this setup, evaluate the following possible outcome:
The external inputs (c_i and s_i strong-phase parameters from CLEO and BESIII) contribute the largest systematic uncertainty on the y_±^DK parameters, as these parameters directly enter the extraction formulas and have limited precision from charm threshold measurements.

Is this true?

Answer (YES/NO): YES